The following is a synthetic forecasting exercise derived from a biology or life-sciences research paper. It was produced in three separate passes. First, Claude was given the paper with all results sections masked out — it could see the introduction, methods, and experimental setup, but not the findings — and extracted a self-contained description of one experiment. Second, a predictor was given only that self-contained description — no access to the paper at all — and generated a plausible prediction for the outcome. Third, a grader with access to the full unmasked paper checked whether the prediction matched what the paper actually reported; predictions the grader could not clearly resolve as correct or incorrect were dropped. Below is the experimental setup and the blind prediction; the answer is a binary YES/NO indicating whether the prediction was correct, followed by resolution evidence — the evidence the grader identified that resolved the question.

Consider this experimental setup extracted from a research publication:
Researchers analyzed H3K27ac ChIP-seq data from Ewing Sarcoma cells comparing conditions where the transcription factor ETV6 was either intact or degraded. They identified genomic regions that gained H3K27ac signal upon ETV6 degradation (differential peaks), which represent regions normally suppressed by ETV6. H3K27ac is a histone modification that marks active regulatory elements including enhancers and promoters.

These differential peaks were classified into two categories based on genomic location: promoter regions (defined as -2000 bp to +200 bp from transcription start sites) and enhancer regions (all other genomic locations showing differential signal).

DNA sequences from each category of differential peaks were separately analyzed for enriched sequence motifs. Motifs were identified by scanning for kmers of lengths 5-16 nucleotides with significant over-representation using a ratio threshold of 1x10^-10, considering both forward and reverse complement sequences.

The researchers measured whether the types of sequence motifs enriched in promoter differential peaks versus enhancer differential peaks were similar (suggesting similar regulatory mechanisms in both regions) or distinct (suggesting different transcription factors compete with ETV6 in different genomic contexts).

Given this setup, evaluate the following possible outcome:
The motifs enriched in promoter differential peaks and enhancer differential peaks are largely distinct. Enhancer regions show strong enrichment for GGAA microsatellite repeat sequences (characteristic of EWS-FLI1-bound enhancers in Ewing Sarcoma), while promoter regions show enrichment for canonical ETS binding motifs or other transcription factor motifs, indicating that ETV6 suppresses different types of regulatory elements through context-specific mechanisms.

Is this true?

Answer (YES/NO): NO